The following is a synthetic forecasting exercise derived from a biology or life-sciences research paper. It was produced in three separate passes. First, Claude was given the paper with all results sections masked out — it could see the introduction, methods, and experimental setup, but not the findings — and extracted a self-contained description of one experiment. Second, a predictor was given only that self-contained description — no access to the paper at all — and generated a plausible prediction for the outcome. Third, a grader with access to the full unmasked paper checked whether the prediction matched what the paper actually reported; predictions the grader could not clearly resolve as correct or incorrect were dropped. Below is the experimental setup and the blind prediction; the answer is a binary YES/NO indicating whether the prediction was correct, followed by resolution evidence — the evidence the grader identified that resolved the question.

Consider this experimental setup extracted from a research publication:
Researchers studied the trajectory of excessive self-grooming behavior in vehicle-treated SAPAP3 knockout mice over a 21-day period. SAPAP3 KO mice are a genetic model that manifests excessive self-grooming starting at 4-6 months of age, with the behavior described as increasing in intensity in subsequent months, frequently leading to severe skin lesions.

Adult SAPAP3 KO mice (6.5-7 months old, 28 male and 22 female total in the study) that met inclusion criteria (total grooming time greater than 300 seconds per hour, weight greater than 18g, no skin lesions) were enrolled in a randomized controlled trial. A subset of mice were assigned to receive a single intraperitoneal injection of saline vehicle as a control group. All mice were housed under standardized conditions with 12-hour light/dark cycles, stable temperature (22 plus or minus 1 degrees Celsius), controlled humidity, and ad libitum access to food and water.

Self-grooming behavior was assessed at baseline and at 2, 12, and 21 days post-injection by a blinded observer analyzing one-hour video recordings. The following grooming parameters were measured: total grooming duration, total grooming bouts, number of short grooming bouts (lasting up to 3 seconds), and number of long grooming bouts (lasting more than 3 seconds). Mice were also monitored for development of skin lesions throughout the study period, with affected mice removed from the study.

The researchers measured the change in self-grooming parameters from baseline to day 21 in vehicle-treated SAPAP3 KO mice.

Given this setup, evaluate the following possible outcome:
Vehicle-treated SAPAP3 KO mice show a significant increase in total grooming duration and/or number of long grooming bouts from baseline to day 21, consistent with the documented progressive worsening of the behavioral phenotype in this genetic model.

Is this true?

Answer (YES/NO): YES